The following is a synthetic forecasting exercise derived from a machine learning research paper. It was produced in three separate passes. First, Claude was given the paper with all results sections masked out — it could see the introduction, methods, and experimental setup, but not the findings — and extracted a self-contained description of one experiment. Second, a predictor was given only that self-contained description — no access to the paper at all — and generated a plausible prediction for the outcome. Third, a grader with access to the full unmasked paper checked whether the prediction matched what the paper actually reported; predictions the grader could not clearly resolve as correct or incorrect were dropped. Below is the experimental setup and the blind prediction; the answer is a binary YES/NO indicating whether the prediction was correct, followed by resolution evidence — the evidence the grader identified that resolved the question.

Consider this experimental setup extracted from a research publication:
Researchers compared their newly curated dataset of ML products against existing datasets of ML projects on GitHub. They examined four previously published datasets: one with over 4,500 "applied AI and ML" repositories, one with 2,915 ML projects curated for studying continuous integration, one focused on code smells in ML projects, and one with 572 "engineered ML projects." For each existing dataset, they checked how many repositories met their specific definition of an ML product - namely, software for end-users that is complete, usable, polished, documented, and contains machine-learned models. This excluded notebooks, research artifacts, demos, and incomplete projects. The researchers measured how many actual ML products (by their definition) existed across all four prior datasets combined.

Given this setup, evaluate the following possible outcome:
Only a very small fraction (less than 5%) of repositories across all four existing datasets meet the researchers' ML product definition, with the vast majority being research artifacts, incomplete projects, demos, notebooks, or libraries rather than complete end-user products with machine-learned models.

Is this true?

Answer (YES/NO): YES